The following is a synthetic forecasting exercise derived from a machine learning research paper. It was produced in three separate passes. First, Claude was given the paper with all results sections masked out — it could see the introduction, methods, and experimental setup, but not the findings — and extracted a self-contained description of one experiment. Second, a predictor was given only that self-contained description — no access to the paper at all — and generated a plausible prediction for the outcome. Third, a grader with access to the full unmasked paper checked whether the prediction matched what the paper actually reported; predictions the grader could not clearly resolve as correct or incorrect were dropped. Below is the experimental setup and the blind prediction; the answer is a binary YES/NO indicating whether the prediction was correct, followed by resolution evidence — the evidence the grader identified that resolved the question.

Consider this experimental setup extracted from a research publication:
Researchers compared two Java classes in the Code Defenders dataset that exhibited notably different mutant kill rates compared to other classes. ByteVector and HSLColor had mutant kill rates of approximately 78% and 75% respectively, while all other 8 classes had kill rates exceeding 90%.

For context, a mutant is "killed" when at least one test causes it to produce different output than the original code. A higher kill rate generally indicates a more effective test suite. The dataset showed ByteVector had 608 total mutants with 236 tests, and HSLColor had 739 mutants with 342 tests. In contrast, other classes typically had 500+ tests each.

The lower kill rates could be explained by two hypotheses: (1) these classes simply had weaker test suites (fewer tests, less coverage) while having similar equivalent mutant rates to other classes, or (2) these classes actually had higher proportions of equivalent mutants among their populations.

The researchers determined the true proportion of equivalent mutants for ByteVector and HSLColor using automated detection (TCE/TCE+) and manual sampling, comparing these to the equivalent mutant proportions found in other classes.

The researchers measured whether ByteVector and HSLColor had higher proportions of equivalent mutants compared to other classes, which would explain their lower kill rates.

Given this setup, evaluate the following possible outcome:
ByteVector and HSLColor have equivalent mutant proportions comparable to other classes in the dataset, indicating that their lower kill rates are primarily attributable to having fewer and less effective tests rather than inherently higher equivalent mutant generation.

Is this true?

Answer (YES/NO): NO